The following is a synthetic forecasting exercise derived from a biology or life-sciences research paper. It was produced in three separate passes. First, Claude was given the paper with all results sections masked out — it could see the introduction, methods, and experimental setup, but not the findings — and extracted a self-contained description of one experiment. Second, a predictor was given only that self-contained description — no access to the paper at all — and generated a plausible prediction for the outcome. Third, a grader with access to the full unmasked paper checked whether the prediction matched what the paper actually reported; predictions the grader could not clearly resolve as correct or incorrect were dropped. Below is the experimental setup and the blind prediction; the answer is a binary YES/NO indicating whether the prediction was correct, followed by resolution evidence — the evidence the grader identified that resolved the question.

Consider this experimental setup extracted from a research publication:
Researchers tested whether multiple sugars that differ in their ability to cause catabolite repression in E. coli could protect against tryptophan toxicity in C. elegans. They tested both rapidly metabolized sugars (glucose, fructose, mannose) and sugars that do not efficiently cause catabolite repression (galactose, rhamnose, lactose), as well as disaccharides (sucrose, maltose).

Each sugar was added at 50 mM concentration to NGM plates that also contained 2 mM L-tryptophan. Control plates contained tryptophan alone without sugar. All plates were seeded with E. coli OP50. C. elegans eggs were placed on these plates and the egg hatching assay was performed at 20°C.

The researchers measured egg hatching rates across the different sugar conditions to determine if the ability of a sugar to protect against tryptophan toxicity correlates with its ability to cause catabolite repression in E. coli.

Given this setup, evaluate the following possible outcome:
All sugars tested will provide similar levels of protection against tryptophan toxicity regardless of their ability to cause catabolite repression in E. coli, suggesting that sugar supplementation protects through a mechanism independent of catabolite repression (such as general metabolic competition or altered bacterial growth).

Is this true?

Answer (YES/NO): NO